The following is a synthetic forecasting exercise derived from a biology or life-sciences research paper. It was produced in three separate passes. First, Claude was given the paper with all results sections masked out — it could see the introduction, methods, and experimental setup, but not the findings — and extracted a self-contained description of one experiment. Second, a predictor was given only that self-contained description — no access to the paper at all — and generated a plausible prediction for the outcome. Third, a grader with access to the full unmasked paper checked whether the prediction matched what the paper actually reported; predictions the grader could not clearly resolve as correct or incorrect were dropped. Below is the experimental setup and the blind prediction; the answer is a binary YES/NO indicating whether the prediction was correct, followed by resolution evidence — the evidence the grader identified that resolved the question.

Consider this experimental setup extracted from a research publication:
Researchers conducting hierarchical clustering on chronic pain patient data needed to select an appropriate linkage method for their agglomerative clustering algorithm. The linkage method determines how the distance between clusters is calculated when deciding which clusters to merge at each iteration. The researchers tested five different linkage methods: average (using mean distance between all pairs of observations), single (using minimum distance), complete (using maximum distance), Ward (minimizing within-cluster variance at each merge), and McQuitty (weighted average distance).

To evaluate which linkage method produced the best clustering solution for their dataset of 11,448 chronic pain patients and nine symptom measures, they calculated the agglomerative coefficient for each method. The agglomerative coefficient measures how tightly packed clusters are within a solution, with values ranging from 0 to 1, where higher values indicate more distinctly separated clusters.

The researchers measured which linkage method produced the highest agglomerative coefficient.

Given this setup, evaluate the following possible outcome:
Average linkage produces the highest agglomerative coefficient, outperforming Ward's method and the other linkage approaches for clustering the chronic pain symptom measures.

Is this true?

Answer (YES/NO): NO